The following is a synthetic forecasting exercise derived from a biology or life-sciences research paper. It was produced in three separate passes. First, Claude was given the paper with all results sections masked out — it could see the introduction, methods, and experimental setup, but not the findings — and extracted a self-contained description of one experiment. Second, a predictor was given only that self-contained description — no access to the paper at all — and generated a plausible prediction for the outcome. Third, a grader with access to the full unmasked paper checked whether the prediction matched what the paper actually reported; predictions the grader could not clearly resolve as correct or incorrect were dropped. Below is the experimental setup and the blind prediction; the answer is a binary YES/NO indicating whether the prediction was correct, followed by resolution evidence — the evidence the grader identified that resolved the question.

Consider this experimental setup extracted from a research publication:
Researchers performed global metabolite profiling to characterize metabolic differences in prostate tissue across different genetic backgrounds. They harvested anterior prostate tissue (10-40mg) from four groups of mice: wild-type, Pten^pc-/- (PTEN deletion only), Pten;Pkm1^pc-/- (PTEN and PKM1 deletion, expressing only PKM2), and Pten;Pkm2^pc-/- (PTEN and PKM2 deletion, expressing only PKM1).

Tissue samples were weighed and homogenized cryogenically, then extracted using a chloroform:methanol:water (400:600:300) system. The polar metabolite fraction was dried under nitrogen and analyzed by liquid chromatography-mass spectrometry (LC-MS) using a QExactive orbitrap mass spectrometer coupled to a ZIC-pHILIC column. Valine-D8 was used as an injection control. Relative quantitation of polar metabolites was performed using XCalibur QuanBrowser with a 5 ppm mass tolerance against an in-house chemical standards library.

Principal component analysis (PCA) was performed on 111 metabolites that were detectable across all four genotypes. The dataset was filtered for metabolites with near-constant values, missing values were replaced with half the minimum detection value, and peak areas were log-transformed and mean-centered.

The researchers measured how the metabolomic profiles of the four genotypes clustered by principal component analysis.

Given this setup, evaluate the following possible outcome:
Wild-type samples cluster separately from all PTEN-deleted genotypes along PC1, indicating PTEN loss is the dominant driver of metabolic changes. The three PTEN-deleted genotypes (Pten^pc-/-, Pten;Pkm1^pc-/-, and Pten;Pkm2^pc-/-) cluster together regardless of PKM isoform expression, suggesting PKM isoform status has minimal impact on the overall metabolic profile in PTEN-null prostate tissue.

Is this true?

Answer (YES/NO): NO